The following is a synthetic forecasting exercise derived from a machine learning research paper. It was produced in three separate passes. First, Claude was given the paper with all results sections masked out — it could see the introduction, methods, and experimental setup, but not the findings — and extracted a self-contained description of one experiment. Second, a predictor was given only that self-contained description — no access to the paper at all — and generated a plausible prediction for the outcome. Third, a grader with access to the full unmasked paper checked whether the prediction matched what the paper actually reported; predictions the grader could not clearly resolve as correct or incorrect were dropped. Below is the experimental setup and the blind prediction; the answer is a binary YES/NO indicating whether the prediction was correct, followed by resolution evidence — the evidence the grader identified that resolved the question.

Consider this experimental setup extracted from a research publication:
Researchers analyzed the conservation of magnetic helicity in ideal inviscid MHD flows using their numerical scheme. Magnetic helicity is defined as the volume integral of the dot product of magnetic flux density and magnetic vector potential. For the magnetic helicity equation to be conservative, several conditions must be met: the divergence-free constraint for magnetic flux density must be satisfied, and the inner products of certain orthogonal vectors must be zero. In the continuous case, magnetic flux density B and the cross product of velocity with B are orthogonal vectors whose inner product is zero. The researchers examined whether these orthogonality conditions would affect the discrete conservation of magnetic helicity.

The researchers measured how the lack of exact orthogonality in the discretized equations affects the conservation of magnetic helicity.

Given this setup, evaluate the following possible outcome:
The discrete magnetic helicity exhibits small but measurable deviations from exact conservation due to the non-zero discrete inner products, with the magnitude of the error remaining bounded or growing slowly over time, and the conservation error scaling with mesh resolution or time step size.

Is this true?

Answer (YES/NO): NO